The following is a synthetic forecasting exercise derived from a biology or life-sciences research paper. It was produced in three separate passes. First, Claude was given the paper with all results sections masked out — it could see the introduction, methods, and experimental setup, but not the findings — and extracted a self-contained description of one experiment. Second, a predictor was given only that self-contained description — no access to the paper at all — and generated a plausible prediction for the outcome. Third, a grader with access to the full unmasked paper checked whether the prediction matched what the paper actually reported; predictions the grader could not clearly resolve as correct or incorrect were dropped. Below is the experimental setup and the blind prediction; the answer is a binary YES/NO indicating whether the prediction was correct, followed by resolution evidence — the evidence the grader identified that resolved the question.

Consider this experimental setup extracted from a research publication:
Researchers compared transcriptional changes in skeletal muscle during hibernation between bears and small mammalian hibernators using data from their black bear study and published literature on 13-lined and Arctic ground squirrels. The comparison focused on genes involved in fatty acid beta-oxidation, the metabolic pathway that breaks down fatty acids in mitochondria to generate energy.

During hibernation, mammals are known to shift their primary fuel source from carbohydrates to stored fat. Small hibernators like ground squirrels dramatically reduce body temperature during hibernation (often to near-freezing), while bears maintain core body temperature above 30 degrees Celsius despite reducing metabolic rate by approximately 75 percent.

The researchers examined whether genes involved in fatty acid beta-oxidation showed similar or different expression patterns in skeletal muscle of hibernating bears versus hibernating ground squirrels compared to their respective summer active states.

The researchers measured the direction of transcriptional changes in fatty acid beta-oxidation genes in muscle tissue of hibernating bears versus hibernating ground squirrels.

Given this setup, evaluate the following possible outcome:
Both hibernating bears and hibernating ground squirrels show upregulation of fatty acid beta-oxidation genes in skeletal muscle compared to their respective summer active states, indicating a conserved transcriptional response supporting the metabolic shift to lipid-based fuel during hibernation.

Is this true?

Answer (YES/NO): NO